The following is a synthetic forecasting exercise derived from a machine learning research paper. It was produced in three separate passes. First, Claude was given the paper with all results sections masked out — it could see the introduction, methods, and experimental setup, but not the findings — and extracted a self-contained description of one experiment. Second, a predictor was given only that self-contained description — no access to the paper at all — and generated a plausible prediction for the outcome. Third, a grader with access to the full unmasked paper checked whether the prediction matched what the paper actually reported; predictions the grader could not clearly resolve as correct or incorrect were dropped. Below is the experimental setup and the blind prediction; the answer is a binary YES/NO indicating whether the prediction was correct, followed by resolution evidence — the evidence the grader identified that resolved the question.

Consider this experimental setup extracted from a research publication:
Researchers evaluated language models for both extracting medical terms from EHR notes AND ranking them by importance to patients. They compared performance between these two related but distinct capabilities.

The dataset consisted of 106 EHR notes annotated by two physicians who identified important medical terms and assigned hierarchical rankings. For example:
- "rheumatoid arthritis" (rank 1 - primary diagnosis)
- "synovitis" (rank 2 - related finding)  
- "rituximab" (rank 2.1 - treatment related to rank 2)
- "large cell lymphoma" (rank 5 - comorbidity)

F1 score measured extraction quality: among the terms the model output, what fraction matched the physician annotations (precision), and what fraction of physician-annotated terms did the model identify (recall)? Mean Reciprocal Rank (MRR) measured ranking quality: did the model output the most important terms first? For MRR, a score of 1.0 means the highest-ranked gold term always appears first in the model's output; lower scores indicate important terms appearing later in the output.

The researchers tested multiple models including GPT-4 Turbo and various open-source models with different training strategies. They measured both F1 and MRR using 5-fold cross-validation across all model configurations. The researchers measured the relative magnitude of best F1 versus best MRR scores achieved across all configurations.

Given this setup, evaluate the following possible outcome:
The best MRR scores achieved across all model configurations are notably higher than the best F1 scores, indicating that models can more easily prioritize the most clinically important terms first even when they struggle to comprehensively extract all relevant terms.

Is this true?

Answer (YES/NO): YES